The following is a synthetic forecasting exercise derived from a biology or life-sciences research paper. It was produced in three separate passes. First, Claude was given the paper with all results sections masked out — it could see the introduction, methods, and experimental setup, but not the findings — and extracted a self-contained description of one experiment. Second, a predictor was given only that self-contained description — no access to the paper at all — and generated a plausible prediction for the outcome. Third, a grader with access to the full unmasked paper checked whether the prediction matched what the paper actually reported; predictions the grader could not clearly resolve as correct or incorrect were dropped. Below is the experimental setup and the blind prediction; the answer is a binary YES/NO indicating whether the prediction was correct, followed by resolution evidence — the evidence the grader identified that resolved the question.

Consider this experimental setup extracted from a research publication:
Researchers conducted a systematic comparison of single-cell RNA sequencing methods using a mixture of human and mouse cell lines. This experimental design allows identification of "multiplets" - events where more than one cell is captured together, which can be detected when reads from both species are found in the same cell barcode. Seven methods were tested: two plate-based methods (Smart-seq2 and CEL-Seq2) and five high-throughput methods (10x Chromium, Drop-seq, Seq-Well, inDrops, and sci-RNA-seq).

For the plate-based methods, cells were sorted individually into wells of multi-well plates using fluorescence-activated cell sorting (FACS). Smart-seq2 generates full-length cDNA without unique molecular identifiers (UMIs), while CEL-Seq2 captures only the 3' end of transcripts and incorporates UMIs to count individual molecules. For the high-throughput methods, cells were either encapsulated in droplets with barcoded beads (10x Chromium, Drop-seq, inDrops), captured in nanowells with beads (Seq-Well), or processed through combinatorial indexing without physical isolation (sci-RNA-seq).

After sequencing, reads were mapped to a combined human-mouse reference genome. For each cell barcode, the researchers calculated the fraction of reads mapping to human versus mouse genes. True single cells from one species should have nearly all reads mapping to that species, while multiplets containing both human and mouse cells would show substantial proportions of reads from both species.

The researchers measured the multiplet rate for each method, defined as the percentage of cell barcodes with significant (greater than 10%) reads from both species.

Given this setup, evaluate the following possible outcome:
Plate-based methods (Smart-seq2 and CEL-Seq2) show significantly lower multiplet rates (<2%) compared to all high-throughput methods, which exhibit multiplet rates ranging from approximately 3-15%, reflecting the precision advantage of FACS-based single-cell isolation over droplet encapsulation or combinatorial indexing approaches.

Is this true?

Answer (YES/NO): NO